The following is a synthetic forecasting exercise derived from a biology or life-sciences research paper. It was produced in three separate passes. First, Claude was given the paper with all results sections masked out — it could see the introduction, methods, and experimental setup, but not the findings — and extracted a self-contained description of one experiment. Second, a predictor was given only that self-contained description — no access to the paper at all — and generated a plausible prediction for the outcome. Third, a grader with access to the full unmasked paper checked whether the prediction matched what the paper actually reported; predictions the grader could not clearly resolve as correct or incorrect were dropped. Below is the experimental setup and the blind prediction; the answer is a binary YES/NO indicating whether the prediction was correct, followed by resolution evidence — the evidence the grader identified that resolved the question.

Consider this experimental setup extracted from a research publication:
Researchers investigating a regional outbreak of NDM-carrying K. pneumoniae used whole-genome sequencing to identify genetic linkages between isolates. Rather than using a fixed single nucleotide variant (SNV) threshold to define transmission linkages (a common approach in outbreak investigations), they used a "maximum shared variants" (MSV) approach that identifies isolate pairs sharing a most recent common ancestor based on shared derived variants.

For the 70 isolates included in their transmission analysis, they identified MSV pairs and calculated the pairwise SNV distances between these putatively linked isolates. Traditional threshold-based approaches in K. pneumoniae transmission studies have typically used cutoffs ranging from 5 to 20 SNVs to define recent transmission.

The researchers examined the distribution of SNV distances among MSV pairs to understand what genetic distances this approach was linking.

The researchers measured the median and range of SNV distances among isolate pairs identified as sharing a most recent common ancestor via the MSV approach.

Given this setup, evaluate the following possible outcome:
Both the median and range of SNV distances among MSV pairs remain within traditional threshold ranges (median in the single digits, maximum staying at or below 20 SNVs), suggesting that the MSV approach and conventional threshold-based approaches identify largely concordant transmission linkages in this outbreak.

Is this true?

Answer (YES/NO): NO